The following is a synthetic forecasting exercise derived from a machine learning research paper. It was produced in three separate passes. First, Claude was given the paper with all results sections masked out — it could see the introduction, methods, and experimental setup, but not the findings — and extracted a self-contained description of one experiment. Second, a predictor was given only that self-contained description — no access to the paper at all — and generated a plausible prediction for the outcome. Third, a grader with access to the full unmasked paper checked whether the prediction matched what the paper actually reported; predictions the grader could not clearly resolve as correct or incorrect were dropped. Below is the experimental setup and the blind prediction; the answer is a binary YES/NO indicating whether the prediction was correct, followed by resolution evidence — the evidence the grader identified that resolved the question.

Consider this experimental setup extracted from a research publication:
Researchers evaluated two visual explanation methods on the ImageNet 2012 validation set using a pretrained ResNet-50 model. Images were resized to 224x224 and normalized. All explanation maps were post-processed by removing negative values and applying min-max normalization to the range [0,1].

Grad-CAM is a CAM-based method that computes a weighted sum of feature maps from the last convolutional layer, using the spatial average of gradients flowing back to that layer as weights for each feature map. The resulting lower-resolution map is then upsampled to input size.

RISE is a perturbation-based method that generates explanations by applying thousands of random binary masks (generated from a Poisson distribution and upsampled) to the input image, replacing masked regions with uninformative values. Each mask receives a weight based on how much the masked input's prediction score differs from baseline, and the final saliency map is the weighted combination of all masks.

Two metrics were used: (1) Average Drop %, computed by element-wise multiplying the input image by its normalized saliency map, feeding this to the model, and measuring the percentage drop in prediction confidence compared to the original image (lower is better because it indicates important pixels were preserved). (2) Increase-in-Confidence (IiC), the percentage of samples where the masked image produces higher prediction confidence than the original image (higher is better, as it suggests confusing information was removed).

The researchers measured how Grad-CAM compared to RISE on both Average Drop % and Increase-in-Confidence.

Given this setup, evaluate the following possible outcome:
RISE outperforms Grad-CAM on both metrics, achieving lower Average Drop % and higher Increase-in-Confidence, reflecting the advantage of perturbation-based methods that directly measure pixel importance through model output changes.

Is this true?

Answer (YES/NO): YES